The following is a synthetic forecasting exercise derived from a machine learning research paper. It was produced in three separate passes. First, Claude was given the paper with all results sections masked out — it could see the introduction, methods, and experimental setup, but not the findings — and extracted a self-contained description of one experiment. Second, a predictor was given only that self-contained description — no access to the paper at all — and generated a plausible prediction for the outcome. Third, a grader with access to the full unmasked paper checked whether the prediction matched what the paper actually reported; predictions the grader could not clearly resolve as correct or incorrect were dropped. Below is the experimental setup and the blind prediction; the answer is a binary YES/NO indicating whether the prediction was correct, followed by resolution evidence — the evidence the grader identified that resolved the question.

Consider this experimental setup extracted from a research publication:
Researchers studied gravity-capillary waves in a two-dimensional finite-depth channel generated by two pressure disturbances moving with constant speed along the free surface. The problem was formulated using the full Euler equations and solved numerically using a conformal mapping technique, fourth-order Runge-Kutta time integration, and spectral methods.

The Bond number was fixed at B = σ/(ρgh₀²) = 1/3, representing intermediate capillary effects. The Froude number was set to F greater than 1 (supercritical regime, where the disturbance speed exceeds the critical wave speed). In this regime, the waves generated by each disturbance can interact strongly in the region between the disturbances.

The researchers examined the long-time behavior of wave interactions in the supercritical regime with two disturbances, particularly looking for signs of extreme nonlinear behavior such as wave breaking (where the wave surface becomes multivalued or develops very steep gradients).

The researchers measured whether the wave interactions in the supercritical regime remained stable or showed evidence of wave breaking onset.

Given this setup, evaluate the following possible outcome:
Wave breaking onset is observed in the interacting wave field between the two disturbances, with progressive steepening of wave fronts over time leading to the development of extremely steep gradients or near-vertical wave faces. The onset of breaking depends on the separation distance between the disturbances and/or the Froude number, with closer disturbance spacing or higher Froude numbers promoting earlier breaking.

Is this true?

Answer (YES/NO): NO